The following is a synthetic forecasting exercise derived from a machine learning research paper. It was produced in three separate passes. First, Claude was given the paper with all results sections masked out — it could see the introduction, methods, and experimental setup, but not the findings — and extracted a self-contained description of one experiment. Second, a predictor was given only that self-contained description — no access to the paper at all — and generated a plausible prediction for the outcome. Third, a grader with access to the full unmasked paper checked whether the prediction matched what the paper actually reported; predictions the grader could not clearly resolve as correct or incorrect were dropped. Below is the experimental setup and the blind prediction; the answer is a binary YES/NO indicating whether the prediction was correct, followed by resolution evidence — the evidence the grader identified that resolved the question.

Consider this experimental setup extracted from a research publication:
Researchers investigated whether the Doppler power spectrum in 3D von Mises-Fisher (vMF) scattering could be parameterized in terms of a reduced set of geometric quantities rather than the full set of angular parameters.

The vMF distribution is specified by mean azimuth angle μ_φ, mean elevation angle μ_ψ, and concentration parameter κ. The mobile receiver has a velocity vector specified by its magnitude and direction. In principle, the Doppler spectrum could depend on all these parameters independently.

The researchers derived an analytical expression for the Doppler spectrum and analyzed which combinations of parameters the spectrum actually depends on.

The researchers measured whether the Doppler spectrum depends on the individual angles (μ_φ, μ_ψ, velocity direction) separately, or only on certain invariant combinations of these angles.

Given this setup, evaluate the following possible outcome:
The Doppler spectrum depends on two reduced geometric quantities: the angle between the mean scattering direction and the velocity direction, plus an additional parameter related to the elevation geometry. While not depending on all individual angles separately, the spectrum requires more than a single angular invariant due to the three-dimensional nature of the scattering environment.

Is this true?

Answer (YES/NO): NO